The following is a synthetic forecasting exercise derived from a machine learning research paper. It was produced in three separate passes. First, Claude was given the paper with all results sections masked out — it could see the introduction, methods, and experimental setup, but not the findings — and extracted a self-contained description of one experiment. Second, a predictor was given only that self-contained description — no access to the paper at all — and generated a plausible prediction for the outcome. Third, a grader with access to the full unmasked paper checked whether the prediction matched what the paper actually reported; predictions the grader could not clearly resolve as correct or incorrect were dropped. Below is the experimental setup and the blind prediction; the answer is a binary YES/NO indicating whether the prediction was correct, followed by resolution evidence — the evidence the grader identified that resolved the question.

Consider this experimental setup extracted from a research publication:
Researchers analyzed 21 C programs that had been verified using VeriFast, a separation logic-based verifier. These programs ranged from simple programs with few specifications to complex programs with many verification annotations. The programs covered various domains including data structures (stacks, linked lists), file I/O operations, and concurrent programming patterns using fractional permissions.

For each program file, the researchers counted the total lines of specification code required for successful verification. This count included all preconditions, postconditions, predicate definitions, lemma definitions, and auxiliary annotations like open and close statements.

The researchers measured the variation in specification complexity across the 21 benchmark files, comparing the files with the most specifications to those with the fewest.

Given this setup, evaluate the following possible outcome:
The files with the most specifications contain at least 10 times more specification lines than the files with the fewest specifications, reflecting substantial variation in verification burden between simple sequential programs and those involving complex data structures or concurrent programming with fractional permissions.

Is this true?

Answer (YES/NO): YES